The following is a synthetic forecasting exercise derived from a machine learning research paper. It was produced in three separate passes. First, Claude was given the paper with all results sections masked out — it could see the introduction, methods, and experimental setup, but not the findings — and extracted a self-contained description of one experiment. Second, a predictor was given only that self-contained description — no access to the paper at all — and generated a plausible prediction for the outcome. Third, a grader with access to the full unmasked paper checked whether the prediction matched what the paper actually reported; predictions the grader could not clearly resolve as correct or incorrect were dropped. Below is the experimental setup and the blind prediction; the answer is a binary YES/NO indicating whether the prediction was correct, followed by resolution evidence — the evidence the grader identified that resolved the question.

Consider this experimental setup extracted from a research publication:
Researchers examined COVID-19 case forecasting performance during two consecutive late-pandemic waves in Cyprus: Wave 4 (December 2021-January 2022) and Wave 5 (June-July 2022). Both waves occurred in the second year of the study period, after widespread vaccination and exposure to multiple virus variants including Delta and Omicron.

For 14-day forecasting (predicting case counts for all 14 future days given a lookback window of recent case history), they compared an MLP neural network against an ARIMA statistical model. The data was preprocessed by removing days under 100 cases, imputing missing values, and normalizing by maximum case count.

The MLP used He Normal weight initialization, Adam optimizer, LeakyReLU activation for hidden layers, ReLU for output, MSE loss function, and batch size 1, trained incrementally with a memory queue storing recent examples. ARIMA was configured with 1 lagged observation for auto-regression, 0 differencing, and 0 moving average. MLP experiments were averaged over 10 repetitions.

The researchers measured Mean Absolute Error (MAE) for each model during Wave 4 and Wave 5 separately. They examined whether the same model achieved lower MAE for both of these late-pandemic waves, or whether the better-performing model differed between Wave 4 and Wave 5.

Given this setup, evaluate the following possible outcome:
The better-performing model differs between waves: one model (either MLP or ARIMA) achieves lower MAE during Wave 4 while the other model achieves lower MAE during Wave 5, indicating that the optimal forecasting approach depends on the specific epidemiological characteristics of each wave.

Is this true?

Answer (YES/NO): YES